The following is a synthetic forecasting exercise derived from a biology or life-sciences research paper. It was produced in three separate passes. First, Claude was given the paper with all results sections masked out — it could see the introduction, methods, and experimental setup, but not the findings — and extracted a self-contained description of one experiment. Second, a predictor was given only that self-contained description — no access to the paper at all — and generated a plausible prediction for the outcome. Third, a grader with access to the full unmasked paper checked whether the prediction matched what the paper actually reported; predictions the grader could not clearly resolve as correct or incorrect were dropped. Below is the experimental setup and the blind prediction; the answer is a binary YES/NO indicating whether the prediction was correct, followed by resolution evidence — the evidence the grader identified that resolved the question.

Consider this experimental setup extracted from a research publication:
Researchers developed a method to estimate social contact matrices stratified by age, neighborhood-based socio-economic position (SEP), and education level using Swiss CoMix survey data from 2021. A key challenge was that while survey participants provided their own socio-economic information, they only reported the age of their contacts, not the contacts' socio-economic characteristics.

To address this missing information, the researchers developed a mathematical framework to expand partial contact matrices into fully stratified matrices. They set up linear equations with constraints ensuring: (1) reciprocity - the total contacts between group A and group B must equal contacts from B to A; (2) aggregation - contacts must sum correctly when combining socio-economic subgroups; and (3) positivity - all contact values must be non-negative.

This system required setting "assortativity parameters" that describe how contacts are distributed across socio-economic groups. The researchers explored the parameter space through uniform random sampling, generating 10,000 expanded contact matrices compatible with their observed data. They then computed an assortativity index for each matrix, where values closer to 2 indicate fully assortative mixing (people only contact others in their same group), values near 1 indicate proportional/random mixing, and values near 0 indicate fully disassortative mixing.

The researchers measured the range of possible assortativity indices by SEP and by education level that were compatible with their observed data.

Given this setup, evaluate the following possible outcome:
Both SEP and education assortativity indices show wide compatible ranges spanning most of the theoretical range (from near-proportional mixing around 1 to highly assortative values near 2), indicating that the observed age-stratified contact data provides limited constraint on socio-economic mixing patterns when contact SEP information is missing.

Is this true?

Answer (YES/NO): NO